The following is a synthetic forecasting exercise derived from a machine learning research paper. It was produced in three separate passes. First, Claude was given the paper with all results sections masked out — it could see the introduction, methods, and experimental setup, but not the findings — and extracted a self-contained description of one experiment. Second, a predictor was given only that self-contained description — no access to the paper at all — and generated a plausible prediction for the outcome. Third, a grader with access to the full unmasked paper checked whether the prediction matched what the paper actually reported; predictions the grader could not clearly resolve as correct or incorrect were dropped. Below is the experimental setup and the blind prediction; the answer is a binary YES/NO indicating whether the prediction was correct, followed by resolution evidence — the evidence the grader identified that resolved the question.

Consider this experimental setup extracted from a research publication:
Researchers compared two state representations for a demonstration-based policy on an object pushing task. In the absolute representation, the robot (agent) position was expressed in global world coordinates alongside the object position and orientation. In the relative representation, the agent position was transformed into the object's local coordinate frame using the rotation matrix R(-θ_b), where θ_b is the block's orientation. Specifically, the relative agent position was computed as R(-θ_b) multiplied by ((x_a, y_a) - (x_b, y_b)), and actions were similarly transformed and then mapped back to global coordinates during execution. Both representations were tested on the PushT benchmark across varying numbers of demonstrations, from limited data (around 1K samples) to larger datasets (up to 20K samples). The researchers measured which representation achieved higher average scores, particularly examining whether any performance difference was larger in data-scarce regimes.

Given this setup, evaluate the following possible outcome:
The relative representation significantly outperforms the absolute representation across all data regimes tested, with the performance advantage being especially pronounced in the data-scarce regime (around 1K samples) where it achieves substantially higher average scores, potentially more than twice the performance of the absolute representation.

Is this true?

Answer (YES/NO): NO